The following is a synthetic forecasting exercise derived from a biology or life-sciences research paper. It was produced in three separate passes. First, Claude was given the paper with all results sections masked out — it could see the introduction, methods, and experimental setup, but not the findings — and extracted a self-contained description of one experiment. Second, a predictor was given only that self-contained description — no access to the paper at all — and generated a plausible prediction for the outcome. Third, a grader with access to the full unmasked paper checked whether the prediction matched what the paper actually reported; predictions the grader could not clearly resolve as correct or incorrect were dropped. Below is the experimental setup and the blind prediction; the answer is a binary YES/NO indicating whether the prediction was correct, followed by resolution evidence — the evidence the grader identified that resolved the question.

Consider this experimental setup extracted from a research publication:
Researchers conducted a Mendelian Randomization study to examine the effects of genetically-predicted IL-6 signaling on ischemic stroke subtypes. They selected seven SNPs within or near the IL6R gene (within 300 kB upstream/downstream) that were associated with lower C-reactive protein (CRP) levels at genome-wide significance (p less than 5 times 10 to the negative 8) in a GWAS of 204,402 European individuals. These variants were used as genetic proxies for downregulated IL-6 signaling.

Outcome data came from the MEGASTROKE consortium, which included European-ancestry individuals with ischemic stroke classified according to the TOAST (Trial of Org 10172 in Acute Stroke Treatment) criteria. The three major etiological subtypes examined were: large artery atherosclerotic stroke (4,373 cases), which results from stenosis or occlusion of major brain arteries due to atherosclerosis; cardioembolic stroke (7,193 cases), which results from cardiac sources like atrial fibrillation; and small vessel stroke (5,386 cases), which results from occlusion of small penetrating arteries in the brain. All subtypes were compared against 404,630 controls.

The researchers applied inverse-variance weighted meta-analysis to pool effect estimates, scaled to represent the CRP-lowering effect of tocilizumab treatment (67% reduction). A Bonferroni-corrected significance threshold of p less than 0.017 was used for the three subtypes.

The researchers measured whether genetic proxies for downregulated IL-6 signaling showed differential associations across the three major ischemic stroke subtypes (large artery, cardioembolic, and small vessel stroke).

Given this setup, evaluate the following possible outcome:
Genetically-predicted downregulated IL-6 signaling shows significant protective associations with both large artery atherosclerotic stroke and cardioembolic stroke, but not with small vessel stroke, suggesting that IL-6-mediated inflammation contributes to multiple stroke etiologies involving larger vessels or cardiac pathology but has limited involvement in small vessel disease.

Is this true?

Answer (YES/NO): NO